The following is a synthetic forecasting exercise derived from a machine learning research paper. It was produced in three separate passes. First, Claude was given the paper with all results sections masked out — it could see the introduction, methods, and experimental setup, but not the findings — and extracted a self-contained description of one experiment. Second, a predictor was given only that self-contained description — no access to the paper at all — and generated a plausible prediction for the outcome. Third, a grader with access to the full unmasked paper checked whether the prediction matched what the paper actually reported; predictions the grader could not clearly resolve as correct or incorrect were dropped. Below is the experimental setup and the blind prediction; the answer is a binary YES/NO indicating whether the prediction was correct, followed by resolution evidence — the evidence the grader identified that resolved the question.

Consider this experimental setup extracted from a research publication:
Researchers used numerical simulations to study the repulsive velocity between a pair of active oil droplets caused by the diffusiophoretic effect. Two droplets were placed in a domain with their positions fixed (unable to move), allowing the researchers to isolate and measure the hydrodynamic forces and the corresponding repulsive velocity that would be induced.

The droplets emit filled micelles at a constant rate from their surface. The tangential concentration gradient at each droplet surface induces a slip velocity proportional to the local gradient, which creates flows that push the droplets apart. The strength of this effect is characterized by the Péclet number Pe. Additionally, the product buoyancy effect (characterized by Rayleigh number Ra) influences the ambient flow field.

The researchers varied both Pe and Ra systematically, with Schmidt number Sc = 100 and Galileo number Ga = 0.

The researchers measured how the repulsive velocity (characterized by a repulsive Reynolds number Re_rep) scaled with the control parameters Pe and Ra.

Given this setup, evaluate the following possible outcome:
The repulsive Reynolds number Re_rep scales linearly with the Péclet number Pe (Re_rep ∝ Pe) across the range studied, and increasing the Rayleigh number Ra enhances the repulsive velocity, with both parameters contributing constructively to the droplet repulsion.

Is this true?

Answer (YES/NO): NO